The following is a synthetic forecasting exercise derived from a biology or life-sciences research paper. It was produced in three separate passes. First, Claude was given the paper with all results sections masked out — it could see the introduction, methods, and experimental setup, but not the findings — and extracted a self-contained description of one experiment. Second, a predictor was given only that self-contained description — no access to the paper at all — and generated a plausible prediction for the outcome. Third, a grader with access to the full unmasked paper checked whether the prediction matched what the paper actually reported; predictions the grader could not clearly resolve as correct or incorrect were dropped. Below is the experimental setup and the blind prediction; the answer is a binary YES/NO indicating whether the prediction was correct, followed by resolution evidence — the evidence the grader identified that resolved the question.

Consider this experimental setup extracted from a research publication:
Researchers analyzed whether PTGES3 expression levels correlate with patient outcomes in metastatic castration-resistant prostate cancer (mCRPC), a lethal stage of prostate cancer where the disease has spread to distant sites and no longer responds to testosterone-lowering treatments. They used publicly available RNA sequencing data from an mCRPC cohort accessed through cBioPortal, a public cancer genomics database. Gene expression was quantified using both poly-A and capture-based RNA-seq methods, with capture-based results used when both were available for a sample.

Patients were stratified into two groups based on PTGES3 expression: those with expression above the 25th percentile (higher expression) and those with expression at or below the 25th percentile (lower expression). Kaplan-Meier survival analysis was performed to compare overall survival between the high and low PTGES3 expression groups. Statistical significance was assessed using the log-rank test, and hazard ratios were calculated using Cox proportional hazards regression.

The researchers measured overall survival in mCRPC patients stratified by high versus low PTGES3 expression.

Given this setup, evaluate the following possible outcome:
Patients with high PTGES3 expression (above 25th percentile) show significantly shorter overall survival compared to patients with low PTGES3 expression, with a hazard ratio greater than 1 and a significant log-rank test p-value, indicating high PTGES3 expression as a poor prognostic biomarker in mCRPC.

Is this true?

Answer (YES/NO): YES